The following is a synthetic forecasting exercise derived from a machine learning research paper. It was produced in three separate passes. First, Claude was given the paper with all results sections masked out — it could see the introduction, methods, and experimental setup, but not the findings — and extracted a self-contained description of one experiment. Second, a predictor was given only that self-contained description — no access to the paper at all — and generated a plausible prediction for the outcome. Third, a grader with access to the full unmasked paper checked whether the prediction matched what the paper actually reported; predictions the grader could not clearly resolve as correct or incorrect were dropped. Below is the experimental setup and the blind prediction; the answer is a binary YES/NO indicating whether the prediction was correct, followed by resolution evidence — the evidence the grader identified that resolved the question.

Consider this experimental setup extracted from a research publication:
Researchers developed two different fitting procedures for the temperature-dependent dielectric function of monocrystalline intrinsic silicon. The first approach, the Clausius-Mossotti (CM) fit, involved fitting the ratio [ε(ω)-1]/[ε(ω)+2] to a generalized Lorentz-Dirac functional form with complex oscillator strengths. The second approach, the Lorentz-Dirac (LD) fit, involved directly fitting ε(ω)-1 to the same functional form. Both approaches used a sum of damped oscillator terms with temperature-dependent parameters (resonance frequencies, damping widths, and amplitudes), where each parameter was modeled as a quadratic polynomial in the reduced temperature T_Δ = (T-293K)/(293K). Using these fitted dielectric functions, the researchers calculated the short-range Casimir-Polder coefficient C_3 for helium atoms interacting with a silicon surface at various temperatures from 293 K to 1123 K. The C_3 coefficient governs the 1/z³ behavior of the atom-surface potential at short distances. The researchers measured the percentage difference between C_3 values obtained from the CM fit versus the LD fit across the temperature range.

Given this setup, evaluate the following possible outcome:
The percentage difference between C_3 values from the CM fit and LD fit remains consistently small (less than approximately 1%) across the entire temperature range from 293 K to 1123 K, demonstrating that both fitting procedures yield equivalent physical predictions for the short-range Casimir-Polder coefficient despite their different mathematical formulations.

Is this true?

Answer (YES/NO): NO